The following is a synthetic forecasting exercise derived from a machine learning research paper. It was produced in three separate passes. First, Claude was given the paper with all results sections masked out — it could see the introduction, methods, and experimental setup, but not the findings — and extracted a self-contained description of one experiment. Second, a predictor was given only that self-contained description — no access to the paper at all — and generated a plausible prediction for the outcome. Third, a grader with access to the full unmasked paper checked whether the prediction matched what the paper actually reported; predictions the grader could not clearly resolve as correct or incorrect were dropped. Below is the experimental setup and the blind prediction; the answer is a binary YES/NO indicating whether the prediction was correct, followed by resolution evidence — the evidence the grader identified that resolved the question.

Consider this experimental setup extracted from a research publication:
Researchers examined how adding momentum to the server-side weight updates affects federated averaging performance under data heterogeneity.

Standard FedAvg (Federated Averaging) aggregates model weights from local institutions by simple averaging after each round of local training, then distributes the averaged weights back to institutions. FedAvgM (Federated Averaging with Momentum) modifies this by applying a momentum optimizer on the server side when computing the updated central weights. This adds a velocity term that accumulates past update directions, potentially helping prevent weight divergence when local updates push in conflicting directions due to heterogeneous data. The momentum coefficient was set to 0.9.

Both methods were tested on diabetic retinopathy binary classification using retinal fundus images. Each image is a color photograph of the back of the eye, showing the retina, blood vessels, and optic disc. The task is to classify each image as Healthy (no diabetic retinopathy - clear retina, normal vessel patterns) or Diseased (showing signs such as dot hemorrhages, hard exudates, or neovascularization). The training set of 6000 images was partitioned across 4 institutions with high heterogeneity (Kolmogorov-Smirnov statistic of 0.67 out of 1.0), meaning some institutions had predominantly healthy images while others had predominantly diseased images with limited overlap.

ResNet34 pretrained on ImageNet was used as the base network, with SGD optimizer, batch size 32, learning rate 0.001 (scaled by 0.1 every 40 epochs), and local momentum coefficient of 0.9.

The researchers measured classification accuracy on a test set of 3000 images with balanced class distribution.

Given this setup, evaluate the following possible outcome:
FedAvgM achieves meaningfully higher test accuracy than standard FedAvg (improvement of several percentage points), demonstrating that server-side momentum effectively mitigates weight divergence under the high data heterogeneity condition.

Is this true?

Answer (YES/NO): NO